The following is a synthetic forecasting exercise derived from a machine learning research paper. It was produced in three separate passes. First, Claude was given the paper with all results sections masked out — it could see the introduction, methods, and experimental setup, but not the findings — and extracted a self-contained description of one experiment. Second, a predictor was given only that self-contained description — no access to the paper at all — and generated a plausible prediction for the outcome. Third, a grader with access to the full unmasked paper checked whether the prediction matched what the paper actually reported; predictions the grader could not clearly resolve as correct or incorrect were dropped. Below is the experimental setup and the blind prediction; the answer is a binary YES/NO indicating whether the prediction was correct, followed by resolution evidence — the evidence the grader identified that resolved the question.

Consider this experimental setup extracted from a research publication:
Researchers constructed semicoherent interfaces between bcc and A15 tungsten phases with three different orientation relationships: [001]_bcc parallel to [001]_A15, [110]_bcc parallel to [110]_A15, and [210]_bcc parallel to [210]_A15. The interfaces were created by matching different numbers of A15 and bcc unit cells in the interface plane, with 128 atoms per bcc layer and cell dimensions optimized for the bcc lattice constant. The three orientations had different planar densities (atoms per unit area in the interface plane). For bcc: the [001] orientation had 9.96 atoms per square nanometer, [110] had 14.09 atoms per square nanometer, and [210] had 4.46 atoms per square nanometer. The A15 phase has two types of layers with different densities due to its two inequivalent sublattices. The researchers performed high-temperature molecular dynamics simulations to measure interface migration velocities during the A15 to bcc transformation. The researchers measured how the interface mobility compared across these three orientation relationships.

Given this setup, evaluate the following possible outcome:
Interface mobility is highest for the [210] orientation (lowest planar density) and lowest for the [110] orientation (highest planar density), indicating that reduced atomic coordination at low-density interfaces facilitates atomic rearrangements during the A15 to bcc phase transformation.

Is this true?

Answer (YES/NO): YES